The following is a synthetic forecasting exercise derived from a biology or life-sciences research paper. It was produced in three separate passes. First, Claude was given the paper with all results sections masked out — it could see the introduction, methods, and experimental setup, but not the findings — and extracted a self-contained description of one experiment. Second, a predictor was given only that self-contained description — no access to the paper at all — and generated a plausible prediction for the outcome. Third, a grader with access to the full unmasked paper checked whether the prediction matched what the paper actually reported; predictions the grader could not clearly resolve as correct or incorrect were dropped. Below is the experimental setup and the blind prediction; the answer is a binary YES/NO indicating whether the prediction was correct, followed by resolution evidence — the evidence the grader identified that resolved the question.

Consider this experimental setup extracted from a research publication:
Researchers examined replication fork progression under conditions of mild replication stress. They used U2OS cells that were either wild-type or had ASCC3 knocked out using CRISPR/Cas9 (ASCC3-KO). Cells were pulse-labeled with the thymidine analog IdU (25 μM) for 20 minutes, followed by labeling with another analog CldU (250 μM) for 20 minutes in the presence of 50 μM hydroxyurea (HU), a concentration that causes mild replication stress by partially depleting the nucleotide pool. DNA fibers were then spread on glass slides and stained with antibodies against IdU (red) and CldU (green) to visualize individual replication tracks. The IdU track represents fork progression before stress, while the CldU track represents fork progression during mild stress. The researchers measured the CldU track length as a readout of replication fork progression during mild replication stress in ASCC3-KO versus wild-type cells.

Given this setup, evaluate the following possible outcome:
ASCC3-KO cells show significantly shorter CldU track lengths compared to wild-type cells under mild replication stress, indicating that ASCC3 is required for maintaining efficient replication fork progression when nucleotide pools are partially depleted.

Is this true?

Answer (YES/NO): NO